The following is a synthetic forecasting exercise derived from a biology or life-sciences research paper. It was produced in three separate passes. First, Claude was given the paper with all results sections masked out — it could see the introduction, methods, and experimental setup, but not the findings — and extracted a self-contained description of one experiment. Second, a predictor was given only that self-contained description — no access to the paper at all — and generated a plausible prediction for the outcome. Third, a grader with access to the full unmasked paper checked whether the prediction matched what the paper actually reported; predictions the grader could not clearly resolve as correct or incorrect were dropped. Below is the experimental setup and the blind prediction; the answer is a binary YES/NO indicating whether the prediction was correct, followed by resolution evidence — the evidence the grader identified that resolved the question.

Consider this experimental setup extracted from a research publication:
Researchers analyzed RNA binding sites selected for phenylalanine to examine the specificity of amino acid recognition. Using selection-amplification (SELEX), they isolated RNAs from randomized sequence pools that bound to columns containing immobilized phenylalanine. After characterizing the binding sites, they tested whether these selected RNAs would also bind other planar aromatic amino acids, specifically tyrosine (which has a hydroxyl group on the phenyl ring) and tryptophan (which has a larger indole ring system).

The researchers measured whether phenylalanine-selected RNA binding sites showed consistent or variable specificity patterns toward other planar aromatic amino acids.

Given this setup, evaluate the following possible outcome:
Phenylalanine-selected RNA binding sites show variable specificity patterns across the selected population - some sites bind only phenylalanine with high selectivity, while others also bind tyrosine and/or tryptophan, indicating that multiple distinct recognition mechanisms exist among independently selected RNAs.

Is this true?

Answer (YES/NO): YES